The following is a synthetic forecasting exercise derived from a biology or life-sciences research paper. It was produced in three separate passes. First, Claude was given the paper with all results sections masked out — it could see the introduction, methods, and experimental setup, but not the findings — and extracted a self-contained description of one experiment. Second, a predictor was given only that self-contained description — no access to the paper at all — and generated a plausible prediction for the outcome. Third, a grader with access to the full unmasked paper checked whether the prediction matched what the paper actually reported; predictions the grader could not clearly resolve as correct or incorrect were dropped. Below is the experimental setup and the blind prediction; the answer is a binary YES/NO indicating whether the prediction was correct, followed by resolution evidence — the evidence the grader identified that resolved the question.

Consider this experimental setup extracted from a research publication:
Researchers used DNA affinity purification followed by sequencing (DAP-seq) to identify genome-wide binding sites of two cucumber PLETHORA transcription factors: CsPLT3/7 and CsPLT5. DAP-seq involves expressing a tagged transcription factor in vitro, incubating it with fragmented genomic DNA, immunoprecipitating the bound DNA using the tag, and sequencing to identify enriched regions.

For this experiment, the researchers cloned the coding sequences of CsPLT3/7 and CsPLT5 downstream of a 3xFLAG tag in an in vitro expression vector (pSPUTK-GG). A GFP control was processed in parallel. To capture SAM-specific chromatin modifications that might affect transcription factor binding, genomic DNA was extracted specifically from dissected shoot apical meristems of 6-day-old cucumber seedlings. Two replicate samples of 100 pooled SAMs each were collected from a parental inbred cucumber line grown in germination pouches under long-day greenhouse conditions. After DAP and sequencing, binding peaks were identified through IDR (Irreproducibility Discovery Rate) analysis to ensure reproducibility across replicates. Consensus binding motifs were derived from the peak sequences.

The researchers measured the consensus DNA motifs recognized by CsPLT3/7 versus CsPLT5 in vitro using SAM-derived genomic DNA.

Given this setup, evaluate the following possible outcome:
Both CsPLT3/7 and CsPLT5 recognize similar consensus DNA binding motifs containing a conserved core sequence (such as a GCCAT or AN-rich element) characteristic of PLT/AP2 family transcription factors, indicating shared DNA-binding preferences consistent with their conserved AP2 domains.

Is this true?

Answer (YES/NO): YES